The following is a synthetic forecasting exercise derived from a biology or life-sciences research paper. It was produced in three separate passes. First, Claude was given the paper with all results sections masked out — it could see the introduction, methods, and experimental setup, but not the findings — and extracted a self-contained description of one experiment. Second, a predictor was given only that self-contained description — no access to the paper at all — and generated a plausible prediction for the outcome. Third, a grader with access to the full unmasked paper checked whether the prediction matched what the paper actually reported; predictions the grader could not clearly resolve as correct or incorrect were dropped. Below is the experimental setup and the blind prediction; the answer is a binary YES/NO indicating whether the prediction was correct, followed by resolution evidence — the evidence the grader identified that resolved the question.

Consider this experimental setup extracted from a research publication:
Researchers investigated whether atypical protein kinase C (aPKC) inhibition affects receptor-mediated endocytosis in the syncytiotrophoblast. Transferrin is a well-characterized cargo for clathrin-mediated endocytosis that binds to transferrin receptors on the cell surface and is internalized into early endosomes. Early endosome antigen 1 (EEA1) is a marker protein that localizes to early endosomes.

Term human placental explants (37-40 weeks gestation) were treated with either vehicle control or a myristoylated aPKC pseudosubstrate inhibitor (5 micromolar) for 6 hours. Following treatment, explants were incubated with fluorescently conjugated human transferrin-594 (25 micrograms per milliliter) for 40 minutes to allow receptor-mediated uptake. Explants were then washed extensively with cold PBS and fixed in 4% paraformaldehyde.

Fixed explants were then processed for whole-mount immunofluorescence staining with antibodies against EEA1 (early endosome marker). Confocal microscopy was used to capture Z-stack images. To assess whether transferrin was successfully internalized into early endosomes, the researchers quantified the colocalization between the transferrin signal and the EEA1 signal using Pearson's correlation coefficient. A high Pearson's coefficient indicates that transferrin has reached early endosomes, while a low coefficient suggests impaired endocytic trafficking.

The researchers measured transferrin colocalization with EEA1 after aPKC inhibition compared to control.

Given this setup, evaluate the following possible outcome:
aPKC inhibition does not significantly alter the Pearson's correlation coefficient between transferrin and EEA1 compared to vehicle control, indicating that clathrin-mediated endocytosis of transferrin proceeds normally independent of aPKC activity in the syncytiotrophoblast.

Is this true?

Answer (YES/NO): NO